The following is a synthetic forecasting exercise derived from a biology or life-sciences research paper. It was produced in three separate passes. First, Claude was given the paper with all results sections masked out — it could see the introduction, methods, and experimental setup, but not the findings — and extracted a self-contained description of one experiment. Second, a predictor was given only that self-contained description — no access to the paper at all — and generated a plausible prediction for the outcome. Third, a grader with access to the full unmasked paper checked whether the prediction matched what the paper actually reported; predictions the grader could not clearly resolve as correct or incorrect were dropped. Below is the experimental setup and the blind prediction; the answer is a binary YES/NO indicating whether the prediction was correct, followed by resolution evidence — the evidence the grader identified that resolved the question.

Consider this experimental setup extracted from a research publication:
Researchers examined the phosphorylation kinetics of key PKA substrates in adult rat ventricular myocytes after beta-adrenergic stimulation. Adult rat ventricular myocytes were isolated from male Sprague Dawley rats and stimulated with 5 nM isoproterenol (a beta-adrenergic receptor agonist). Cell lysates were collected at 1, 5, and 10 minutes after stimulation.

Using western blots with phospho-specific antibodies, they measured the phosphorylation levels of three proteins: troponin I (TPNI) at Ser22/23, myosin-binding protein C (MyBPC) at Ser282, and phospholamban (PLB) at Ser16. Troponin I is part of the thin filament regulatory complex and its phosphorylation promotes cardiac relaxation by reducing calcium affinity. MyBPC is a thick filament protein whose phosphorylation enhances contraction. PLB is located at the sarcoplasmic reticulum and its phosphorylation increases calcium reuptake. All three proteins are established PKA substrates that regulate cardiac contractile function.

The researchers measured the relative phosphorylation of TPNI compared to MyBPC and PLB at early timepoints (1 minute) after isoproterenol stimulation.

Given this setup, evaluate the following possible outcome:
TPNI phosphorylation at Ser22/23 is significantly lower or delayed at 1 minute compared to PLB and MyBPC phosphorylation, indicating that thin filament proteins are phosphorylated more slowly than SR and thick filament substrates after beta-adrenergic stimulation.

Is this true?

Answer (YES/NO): NO